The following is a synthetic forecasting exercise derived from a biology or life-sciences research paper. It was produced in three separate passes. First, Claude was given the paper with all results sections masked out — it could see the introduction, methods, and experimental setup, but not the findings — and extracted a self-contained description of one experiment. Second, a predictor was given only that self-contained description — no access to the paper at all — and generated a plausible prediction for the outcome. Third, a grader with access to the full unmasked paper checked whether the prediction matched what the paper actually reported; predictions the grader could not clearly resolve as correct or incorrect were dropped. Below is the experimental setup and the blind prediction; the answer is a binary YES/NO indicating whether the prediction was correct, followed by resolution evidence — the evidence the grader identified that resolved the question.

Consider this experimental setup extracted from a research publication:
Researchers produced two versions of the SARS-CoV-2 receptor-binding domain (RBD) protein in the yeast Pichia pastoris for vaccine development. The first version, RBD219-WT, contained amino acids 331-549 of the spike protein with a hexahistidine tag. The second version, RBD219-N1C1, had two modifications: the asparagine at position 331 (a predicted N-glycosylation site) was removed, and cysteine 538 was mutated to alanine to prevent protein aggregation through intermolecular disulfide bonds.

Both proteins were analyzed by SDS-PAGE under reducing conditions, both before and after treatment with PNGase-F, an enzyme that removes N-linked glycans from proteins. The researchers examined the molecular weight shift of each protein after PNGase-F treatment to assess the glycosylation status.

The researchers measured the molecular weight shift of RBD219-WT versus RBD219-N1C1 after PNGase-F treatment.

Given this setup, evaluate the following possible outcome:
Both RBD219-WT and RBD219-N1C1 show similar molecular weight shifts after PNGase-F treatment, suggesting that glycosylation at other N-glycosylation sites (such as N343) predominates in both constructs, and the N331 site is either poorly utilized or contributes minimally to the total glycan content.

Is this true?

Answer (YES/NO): NO